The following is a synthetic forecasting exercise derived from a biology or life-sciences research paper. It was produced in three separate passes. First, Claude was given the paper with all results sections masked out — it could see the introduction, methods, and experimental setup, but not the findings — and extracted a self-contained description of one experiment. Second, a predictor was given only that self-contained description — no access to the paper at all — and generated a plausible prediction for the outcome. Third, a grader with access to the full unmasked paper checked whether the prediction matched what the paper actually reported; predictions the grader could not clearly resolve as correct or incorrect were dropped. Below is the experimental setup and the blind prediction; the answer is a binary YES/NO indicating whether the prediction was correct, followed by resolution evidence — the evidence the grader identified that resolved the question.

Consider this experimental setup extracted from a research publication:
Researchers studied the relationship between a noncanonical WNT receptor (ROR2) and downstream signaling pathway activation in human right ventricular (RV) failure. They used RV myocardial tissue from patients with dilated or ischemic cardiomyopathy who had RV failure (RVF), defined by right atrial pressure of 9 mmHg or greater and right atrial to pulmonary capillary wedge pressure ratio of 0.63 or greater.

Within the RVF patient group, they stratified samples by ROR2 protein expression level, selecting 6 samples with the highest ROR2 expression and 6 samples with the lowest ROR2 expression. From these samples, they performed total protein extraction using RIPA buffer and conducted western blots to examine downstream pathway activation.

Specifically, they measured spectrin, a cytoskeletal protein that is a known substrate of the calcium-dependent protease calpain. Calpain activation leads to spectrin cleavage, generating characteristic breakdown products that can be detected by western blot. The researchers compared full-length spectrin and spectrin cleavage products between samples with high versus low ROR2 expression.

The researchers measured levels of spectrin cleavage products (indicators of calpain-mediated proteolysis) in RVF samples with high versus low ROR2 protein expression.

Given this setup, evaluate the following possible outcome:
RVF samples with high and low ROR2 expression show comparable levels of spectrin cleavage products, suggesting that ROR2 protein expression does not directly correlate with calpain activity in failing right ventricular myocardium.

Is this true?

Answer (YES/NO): NO